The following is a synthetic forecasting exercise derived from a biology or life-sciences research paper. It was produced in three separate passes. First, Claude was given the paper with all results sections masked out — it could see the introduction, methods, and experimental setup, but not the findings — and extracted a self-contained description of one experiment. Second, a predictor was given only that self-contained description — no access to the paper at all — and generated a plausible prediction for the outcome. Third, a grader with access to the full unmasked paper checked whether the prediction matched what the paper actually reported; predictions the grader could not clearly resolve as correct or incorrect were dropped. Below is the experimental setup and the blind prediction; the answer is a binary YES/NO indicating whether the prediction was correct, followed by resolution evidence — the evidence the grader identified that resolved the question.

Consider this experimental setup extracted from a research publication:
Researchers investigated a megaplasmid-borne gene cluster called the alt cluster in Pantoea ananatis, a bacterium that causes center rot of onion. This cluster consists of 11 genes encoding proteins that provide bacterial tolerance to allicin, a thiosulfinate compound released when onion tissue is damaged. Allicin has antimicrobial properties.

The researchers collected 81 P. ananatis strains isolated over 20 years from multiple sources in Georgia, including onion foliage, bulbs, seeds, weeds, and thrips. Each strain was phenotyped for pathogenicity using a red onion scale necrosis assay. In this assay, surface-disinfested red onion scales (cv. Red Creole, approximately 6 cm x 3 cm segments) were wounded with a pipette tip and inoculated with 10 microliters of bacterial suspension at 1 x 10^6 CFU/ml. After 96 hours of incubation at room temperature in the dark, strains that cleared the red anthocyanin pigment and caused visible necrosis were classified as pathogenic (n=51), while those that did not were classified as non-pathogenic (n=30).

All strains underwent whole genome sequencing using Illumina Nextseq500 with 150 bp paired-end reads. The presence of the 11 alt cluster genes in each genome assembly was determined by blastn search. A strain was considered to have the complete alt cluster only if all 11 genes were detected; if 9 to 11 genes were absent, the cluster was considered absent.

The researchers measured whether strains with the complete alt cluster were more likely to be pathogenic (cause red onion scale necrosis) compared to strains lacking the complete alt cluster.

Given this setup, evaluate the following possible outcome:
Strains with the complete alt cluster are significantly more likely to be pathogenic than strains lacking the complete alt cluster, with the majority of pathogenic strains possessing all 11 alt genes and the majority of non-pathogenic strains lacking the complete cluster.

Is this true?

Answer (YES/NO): NO